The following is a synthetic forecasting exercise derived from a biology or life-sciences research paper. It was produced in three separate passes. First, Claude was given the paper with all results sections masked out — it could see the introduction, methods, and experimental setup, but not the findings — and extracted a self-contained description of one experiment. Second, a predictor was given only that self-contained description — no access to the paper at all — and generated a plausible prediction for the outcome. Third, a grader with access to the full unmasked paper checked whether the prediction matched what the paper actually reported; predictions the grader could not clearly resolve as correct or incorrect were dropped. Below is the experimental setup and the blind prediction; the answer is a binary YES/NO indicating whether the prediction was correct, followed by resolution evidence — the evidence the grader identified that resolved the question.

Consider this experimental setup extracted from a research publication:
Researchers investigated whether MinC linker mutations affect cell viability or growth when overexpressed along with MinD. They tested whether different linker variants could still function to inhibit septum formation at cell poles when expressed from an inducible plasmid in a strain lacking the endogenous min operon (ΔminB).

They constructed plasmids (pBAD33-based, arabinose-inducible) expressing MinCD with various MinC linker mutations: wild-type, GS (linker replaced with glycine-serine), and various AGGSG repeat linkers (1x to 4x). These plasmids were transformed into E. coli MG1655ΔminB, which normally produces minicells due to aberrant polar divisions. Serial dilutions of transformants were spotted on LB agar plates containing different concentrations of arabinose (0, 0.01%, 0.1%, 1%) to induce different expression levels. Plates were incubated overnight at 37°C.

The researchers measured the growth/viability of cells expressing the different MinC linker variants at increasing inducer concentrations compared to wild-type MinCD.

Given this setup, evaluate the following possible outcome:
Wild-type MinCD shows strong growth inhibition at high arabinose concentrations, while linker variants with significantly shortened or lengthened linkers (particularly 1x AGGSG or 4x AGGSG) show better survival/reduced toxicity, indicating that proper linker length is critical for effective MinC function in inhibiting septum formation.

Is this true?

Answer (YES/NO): NO